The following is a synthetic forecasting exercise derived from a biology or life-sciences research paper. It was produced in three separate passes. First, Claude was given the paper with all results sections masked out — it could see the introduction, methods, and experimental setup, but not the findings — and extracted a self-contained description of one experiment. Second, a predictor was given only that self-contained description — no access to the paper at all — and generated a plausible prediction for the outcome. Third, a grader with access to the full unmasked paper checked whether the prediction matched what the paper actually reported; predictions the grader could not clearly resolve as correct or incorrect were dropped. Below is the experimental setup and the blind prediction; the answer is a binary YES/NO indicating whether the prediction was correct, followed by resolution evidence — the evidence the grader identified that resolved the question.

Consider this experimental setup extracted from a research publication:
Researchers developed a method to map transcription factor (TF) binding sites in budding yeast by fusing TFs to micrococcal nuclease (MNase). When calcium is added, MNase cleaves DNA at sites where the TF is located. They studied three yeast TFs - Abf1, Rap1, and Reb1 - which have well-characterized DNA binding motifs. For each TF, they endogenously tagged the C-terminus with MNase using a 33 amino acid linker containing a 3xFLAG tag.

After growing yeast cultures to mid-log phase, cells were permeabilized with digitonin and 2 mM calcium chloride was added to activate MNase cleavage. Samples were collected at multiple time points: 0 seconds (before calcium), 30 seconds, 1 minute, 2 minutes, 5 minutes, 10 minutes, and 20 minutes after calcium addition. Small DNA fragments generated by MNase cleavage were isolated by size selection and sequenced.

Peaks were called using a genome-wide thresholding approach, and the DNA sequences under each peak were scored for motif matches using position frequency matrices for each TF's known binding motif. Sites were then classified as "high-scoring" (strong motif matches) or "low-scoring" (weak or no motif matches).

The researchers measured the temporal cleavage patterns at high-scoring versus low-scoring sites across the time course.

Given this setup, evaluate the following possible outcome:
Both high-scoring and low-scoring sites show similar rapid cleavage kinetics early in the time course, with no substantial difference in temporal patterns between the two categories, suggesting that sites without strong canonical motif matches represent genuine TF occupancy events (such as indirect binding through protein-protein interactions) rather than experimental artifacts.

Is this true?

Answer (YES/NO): NO